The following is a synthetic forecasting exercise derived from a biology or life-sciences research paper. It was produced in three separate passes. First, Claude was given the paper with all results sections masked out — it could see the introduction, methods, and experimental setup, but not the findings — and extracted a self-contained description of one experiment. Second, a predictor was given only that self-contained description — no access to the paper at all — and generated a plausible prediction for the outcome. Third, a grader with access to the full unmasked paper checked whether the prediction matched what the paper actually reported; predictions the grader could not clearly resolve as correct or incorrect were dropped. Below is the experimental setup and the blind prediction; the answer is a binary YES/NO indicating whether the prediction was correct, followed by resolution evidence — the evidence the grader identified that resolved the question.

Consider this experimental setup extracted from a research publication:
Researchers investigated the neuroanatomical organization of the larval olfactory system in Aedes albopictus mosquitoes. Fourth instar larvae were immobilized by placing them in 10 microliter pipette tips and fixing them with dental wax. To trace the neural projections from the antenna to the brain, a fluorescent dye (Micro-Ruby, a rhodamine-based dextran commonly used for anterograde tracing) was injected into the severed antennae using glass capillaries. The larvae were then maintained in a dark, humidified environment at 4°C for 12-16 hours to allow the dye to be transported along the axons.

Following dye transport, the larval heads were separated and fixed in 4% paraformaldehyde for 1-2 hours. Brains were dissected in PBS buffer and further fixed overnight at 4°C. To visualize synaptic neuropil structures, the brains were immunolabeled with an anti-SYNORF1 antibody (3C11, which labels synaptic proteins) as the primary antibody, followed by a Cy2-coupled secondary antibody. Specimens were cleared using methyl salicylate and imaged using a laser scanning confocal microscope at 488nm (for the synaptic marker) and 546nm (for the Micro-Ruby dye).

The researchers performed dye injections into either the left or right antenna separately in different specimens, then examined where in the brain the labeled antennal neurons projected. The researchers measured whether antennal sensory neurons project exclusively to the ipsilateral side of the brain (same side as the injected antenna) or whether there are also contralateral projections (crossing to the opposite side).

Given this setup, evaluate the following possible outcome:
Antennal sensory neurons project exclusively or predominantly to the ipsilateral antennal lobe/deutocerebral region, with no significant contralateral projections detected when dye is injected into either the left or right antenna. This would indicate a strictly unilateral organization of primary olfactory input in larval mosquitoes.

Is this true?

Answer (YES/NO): NO